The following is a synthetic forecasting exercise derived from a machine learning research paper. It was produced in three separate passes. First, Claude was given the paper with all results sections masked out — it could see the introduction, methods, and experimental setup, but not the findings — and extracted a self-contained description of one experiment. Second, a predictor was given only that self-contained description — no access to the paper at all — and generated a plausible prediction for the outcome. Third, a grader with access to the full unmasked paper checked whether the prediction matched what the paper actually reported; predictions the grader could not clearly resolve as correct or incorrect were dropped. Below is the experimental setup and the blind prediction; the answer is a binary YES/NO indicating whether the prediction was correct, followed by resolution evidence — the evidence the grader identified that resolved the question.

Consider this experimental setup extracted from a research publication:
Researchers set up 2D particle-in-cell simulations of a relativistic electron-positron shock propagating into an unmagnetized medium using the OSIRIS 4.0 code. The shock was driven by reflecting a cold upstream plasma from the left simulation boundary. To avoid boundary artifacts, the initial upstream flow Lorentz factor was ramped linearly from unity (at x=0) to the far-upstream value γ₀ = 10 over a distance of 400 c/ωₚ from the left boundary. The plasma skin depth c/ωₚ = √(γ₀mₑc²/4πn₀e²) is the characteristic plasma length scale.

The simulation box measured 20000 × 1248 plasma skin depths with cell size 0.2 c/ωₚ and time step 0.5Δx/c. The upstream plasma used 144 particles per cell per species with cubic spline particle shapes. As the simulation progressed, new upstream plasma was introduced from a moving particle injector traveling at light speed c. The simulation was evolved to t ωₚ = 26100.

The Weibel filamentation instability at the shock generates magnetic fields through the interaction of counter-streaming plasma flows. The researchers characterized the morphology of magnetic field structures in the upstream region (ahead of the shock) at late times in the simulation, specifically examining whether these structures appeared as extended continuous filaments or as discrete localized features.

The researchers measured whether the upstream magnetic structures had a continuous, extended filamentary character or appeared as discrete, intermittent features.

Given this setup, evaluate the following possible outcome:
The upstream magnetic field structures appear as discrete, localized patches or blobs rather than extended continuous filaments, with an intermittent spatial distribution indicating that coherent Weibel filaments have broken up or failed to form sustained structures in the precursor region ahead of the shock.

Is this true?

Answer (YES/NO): YES